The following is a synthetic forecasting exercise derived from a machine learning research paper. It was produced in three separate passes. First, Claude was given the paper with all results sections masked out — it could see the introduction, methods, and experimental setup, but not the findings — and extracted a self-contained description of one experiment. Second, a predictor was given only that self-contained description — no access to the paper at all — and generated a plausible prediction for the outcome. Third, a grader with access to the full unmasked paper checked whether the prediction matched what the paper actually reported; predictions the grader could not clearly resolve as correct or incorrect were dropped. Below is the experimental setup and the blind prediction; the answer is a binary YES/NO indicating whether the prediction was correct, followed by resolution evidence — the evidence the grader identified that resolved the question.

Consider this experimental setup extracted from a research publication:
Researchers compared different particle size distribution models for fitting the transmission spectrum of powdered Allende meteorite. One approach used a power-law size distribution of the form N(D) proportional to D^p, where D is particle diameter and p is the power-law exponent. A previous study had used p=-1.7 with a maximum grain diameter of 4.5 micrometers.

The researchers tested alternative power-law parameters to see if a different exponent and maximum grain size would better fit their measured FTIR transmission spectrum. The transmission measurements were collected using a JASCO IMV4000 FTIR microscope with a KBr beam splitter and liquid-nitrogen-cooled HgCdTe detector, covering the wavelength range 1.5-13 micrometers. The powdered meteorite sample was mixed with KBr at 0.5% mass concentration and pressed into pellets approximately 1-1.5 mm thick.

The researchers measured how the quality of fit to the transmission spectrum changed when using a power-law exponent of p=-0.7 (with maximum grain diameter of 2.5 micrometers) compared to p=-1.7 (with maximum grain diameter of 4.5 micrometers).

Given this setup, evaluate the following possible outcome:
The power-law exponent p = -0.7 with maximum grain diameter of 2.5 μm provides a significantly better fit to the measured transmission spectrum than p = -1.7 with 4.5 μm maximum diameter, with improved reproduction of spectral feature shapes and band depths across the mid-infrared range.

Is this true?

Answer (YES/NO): NO